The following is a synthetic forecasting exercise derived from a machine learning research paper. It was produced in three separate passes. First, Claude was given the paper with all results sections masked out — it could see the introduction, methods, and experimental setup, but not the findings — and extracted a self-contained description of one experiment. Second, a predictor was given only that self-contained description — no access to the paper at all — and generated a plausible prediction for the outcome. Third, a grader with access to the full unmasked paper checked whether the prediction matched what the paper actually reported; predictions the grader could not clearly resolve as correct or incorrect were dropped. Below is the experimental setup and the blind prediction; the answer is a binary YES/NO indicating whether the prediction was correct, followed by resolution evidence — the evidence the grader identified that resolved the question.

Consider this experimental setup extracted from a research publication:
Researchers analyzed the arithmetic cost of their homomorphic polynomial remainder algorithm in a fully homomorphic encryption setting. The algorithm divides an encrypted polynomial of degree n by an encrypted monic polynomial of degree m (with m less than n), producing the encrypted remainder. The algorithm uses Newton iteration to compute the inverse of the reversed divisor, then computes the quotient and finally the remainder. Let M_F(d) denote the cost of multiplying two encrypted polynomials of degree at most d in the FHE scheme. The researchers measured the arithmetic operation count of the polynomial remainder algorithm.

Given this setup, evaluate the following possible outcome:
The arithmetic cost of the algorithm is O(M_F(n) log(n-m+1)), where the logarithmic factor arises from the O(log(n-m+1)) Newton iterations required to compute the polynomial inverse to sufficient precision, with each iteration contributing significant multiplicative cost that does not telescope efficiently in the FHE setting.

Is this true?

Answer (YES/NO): NO